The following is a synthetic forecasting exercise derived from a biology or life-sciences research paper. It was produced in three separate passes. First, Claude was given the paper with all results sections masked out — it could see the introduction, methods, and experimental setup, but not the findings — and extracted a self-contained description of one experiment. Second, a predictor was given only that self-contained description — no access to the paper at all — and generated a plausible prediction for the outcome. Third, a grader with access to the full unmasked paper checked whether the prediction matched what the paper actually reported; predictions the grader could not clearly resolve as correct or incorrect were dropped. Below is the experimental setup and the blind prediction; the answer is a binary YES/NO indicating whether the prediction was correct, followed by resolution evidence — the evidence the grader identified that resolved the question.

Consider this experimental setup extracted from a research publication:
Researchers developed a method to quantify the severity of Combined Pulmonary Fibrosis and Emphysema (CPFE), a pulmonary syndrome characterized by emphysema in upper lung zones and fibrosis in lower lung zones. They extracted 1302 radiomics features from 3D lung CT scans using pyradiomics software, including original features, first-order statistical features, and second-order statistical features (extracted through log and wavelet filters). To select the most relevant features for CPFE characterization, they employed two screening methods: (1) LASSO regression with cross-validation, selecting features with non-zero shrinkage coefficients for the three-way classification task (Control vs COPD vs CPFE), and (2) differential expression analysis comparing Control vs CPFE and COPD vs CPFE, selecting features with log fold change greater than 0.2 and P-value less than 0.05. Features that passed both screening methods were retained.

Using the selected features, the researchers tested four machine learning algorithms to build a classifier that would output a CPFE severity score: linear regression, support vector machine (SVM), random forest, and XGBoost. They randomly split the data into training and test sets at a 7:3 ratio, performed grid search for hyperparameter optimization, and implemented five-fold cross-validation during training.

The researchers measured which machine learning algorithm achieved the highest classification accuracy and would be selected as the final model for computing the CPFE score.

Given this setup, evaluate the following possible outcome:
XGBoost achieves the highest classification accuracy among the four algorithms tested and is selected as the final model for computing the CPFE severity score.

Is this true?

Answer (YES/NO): NO